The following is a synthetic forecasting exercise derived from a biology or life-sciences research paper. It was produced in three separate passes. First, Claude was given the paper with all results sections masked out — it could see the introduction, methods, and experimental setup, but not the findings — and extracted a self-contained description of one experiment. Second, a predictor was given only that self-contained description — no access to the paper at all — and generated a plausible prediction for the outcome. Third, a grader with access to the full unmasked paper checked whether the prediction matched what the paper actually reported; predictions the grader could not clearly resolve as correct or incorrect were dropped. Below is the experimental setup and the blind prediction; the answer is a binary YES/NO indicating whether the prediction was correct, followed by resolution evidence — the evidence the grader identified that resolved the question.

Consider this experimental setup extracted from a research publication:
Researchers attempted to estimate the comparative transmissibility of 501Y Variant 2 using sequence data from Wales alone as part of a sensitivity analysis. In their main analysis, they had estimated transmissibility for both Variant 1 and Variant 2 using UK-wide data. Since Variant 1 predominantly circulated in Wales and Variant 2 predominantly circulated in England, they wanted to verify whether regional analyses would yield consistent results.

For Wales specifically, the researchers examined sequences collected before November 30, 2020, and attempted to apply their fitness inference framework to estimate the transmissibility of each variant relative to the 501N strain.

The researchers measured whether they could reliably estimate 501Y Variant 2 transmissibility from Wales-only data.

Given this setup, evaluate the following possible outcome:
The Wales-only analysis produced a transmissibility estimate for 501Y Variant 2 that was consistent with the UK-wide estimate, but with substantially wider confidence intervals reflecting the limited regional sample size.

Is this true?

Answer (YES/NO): NO